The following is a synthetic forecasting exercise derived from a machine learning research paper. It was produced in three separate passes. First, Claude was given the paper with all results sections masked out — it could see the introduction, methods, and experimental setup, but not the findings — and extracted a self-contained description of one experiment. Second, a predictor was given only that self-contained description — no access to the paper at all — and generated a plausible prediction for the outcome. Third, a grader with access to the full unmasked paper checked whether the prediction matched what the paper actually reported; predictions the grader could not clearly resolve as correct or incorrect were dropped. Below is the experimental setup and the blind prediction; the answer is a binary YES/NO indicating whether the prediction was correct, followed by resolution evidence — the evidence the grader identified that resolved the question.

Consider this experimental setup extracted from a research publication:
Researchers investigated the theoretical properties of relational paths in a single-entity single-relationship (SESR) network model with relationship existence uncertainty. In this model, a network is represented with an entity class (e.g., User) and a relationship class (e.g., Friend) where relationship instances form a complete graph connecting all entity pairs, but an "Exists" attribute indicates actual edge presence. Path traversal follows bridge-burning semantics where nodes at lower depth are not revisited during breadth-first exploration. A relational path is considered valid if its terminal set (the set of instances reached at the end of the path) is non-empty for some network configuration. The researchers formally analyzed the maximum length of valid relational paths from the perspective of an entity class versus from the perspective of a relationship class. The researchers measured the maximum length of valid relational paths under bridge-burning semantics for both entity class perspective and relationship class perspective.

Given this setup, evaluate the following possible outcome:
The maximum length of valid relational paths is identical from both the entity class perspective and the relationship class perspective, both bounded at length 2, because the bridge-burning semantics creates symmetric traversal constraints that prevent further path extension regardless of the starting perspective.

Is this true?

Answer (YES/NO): NO